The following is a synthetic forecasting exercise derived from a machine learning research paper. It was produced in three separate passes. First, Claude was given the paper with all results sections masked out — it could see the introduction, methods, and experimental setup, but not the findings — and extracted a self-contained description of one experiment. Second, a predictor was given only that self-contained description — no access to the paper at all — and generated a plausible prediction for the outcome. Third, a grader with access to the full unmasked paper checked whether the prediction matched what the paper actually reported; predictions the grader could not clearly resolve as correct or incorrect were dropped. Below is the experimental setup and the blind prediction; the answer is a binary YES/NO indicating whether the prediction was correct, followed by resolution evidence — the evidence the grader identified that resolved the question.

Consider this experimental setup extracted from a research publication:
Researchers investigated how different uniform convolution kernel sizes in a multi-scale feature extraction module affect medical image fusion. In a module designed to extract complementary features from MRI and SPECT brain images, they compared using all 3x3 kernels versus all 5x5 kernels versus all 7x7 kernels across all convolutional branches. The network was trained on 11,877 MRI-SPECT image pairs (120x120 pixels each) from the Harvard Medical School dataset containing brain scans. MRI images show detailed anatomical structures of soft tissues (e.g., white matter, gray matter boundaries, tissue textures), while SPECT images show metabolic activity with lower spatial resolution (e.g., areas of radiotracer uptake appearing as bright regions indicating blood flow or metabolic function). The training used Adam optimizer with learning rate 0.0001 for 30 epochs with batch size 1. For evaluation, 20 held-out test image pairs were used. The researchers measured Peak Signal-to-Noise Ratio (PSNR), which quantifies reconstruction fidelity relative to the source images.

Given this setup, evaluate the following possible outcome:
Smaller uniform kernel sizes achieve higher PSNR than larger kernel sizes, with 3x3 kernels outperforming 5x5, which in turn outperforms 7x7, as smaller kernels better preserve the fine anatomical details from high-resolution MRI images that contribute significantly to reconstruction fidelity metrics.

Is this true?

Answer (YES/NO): NO